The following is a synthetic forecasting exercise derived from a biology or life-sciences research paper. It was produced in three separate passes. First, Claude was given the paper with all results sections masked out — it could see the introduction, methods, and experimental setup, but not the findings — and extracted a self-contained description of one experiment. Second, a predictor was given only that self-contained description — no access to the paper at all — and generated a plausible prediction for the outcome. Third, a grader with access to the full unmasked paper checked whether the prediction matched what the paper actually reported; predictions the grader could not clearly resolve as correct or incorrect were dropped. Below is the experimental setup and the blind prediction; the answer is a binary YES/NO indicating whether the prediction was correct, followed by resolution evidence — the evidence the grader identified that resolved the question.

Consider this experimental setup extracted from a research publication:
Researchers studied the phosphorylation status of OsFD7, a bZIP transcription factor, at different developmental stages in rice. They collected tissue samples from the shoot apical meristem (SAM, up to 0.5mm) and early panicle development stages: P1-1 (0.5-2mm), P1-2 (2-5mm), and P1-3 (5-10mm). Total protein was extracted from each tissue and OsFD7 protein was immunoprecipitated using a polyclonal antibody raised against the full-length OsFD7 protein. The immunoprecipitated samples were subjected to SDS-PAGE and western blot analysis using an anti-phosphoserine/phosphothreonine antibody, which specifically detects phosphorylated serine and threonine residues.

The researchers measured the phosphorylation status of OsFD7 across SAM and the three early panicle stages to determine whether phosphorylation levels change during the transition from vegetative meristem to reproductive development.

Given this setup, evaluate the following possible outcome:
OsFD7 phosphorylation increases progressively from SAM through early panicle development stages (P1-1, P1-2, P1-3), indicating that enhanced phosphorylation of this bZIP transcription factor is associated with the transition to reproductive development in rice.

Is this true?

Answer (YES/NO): NO